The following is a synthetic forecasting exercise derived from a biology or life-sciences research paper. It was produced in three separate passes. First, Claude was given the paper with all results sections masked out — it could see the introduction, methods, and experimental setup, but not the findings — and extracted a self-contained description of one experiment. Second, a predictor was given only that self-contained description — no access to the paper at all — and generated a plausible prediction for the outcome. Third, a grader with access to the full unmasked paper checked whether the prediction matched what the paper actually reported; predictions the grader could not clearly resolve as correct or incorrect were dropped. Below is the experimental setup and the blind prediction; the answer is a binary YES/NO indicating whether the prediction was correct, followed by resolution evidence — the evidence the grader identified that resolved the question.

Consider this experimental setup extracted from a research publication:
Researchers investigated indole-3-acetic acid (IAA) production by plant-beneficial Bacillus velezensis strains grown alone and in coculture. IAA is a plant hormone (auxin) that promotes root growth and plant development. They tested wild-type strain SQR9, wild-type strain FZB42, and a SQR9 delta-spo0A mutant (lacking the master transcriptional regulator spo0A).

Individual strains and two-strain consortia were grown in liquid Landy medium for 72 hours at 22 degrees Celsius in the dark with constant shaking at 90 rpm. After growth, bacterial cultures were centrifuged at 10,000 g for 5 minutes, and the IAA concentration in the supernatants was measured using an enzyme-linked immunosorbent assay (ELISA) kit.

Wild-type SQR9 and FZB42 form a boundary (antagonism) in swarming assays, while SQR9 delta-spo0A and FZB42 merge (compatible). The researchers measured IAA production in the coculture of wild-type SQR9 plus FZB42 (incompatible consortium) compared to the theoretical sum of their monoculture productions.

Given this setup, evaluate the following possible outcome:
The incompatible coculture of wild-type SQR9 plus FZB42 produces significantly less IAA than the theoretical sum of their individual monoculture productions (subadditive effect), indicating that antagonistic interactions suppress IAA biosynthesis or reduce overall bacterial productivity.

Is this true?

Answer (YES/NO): YES